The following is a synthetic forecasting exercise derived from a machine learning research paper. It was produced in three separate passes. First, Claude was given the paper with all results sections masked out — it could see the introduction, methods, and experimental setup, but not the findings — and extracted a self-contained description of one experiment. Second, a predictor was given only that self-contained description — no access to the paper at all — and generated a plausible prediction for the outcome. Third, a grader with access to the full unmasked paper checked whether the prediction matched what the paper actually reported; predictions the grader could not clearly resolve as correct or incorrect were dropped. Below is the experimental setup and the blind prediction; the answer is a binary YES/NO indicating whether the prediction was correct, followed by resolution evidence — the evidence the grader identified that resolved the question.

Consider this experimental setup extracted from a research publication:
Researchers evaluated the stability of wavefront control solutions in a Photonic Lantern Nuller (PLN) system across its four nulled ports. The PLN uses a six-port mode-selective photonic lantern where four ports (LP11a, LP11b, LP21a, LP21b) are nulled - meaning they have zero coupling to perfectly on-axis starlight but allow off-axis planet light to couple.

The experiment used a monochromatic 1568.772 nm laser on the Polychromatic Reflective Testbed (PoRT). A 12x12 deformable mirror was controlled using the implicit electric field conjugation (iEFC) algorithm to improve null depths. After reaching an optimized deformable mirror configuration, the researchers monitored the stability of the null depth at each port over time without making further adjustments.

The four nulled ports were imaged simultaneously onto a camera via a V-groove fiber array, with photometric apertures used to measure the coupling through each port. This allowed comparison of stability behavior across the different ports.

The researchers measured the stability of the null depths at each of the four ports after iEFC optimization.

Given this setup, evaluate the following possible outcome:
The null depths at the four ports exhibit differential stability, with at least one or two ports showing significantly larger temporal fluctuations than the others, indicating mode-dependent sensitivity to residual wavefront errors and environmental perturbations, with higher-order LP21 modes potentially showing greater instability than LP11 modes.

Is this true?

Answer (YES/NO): NO